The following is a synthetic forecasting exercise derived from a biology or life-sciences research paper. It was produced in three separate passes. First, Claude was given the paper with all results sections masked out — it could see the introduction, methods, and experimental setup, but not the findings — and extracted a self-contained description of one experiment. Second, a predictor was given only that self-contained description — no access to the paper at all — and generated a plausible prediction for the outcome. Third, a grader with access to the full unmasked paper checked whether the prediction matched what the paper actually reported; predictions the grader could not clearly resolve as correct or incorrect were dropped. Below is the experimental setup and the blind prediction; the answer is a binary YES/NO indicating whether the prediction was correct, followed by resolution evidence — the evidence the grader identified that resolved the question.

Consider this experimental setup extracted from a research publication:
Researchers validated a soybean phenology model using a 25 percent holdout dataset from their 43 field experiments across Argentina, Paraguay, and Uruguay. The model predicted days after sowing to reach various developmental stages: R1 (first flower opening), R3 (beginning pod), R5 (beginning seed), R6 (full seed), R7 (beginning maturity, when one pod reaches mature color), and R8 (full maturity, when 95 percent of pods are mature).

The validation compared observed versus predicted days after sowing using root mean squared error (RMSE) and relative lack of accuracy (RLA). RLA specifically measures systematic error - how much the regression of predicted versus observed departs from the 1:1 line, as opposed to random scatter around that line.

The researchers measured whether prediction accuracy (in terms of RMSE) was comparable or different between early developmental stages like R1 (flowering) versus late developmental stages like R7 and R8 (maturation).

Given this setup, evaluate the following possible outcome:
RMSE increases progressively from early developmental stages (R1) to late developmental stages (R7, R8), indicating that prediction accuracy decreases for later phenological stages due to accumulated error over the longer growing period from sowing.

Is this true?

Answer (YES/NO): YES